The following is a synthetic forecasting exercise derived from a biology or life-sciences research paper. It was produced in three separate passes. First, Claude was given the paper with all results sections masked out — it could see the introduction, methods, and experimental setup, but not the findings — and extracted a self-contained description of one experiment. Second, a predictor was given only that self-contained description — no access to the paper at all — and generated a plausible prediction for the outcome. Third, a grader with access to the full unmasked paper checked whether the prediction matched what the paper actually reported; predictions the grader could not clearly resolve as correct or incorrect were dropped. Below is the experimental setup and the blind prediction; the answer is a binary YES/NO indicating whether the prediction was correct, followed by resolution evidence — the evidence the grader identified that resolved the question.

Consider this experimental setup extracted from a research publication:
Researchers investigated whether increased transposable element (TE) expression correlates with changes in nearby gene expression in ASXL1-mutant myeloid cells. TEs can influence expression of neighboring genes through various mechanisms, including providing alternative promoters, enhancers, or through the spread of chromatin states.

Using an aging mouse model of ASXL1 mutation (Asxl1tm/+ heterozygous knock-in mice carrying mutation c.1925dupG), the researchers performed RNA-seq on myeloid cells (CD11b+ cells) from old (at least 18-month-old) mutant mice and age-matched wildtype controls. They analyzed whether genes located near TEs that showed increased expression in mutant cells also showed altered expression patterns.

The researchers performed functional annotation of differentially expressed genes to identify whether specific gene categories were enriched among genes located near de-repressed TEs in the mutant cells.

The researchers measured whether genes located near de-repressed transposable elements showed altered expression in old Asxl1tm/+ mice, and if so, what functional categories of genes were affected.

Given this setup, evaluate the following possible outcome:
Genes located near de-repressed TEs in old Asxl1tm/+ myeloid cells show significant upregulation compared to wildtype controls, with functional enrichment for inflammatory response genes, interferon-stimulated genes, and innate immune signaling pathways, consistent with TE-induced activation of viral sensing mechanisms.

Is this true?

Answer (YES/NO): YES